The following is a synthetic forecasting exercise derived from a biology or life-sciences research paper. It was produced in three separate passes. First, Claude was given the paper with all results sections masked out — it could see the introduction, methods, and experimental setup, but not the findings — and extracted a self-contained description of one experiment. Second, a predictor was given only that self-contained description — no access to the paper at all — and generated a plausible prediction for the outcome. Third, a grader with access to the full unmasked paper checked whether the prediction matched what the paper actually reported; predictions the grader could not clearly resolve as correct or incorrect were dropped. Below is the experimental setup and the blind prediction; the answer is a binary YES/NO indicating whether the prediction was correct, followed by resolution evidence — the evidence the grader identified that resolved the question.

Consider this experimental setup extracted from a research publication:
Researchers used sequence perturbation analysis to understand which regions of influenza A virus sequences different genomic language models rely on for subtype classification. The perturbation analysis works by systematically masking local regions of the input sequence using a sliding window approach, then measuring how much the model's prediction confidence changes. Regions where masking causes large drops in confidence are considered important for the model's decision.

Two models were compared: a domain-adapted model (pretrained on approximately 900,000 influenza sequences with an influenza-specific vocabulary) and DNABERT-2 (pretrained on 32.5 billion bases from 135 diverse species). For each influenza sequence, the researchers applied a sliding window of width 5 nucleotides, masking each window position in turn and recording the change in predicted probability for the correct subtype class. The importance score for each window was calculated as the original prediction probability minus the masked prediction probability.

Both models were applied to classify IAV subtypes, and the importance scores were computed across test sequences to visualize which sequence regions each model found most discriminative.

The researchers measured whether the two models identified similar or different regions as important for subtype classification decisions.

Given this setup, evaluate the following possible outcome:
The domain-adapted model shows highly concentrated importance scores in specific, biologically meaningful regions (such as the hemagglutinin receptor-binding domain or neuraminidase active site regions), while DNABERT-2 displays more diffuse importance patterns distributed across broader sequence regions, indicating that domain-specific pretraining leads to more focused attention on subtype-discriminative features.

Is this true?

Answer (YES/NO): NO